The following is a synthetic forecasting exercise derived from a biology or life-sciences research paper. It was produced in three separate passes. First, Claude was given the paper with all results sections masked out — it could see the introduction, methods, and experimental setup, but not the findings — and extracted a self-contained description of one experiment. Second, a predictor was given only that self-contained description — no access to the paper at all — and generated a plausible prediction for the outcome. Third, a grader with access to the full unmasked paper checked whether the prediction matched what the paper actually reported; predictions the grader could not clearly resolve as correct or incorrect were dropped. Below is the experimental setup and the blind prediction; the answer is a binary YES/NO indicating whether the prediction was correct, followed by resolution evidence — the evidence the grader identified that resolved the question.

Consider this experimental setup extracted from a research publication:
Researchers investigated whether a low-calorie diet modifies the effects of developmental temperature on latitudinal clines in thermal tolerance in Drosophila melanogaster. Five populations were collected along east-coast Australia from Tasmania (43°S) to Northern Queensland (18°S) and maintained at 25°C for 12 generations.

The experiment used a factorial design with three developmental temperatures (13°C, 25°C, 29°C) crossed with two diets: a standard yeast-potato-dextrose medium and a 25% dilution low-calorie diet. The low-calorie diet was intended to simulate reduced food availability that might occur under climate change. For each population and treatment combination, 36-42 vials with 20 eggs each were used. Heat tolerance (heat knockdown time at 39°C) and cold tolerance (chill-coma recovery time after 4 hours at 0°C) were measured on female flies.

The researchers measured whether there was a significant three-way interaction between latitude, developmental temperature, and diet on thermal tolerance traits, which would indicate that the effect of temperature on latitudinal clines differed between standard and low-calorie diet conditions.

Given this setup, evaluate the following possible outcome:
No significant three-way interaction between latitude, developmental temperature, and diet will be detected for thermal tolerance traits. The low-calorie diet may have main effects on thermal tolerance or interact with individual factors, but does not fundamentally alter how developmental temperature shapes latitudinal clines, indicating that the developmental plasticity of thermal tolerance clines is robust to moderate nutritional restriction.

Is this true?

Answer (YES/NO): YES